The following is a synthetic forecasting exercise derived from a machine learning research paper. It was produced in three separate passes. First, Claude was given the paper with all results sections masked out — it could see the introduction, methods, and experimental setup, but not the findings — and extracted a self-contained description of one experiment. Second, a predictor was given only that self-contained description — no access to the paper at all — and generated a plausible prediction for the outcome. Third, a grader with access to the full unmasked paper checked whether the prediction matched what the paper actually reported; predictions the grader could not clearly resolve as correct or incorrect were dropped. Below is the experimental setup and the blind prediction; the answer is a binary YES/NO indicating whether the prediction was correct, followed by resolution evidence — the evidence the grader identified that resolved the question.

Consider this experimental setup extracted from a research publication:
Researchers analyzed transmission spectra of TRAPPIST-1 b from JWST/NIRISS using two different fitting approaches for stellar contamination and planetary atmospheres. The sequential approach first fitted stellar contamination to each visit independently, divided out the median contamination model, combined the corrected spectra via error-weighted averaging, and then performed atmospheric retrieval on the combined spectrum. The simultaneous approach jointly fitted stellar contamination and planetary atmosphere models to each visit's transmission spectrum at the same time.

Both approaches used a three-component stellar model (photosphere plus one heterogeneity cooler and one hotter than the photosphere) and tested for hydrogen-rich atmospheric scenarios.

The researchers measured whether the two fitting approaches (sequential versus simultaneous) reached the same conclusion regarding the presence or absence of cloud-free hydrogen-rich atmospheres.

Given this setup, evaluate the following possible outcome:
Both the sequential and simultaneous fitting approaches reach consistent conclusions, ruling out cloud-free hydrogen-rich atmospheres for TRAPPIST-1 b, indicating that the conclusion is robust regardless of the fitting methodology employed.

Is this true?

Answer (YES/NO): YES